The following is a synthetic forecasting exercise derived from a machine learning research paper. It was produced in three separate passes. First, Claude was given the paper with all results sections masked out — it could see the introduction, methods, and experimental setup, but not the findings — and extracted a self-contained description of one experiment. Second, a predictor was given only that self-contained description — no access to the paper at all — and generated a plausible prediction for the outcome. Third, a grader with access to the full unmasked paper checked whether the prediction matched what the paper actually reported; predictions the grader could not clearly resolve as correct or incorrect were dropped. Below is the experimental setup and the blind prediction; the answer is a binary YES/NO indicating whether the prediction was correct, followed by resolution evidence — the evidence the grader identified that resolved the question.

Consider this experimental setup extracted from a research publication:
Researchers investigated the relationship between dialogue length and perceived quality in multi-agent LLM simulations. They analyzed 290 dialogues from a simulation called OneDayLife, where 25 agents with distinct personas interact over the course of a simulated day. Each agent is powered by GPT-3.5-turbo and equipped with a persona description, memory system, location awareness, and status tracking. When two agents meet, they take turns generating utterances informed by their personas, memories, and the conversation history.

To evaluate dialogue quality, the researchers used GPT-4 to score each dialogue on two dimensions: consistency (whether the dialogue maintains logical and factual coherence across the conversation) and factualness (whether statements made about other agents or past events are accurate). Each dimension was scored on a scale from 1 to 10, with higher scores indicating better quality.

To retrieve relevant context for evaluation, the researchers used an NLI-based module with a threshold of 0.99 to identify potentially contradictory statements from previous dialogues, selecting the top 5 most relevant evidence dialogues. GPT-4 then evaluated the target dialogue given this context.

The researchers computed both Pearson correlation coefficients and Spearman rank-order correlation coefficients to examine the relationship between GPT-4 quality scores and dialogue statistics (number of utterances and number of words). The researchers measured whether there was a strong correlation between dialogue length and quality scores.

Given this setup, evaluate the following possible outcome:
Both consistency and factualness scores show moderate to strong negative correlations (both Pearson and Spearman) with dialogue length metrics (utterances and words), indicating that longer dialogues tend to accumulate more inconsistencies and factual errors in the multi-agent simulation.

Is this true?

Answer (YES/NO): NO